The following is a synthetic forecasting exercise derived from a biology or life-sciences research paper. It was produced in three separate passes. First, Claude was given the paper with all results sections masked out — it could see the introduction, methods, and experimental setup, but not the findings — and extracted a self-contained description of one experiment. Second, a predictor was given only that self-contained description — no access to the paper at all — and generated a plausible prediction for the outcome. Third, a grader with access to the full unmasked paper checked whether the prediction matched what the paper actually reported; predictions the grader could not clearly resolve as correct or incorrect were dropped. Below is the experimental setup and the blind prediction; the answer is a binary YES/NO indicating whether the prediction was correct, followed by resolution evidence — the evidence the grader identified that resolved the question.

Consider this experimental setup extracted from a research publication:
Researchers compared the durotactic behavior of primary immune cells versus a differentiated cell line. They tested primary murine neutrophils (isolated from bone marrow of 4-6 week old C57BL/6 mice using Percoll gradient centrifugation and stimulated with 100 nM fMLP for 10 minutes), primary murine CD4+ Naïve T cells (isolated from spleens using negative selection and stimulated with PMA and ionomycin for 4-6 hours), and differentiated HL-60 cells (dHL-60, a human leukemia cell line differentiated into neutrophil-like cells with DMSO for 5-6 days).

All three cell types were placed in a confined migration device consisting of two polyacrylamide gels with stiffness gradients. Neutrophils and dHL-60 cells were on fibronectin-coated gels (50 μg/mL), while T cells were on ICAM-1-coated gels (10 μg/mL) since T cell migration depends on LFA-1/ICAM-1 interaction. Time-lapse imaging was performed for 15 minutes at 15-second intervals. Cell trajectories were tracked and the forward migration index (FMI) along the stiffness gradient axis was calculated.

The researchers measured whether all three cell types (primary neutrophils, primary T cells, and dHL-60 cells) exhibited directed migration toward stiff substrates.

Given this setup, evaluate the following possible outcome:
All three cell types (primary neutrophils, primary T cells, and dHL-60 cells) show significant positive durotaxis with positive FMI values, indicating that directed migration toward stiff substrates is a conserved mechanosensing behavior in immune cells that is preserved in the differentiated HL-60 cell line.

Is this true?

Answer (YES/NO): YES